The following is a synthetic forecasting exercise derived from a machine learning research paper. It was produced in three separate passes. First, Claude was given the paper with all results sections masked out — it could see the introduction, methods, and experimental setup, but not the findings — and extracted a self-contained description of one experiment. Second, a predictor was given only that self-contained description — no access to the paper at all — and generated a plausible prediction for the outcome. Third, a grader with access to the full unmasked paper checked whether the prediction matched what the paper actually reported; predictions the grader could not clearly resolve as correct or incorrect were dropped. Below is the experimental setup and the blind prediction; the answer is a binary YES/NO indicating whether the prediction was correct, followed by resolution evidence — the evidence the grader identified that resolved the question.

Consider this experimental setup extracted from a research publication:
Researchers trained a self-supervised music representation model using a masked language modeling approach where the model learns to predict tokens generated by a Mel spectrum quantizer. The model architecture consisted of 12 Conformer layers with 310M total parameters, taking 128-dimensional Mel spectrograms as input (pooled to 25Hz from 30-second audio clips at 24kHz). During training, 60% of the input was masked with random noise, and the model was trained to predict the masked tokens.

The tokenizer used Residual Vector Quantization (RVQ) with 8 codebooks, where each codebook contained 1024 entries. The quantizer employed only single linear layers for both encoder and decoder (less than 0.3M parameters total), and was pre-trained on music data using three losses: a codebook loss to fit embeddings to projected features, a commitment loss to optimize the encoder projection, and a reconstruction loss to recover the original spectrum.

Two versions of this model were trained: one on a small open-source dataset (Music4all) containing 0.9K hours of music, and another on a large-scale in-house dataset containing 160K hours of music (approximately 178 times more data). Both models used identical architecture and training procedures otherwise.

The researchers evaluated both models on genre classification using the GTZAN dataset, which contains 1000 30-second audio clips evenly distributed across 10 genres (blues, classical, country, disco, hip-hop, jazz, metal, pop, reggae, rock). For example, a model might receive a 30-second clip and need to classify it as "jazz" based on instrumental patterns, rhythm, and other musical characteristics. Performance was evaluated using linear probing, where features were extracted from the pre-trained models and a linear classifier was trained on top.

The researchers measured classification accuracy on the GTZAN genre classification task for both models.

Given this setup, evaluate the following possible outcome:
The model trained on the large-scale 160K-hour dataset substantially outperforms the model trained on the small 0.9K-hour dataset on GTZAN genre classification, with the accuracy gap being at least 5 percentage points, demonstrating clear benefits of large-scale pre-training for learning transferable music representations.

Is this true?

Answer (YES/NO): NO